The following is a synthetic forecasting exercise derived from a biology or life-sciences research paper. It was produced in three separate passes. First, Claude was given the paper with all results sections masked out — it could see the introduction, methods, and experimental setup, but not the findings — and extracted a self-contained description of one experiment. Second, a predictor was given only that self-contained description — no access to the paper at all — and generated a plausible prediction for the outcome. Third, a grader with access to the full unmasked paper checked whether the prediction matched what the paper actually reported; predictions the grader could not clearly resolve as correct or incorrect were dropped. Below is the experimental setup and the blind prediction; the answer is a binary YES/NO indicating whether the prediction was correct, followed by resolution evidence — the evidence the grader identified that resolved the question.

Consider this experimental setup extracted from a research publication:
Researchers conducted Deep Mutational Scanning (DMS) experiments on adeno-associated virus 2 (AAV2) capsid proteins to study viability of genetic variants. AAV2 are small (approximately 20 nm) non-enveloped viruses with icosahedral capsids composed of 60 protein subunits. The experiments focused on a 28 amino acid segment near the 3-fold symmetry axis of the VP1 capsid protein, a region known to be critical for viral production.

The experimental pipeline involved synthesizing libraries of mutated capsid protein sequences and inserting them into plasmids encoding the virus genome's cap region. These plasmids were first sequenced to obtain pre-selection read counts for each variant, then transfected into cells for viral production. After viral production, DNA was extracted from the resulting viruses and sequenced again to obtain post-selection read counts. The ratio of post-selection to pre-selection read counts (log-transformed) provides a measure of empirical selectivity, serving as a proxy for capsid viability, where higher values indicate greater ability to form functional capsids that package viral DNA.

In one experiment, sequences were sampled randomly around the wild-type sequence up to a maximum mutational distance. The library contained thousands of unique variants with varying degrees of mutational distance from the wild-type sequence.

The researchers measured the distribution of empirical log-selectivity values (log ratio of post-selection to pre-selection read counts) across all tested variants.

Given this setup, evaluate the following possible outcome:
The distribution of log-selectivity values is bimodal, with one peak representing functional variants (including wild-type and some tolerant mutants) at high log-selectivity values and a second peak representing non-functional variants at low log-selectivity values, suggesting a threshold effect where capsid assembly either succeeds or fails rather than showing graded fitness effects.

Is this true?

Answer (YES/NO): YES